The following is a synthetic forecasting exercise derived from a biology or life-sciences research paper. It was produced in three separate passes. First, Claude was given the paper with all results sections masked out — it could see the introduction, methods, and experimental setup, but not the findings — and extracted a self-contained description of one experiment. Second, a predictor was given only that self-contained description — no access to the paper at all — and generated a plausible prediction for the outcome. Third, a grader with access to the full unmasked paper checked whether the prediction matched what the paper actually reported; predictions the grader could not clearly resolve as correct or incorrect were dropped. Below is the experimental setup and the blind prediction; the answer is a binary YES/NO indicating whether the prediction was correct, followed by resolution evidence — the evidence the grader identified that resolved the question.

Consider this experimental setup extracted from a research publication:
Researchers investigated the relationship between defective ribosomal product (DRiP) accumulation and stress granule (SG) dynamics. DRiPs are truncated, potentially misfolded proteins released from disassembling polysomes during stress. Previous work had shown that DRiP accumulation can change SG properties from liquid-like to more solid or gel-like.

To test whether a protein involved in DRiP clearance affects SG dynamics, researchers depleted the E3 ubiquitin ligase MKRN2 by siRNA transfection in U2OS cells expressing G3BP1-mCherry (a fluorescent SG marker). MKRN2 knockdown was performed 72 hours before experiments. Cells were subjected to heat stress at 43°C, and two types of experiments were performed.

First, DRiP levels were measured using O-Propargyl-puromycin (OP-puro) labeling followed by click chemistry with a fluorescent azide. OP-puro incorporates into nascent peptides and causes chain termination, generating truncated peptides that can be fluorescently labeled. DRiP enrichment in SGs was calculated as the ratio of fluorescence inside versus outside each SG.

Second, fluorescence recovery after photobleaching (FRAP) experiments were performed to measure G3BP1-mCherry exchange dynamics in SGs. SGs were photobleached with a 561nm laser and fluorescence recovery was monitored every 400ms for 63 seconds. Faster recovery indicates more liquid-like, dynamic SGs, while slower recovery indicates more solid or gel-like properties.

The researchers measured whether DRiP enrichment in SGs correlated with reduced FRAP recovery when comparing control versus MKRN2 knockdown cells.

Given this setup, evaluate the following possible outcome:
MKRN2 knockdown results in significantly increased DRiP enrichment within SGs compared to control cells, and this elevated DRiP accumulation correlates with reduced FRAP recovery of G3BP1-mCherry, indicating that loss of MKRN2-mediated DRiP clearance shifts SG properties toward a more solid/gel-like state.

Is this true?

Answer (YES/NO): NO